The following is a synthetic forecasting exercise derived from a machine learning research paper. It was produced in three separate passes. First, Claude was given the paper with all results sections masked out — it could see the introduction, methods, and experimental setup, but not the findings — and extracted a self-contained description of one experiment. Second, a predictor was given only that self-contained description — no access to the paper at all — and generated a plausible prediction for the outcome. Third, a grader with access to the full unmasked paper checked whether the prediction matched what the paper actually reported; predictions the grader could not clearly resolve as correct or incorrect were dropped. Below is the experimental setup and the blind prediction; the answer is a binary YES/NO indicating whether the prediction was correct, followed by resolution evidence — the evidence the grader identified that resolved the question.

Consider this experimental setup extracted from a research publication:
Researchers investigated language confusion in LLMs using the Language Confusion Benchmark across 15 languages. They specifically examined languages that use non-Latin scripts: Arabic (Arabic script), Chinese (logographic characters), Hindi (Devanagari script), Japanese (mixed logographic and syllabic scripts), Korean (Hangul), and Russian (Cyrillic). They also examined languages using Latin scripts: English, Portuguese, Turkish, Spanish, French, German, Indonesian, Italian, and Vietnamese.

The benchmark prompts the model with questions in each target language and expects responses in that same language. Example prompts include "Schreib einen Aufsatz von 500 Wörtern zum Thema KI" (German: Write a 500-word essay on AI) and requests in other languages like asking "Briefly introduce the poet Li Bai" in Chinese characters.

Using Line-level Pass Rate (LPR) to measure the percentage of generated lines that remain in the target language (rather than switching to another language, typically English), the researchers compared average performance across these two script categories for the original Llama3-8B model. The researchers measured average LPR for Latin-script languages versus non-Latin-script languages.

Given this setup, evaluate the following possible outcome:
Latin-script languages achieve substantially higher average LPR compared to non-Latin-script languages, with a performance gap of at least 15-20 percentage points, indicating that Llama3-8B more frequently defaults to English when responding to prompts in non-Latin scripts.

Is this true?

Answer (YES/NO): YES